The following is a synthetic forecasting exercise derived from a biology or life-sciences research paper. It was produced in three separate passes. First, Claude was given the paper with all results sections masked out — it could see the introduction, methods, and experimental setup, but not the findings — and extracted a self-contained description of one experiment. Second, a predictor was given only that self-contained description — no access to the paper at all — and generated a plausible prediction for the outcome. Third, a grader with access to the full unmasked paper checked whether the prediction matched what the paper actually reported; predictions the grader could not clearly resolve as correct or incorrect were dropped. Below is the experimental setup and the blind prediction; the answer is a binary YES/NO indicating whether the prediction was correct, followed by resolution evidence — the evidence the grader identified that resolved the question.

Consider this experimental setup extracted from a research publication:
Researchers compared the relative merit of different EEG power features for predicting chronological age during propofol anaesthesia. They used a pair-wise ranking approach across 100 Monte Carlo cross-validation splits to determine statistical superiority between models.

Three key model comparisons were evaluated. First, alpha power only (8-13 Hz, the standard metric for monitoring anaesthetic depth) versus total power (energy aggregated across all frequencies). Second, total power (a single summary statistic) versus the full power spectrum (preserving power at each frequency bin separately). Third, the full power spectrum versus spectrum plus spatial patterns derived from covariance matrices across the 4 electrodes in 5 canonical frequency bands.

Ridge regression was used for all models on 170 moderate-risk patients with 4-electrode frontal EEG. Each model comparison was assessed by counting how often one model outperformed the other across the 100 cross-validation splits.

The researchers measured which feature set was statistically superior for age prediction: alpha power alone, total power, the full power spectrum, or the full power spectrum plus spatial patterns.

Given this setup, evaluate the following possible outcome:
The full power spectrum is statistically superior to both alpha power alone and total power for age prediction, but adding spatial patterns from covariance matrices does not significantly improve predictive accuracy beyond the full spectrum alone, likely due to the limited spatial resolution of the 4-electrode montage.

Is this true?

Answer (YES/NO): NO